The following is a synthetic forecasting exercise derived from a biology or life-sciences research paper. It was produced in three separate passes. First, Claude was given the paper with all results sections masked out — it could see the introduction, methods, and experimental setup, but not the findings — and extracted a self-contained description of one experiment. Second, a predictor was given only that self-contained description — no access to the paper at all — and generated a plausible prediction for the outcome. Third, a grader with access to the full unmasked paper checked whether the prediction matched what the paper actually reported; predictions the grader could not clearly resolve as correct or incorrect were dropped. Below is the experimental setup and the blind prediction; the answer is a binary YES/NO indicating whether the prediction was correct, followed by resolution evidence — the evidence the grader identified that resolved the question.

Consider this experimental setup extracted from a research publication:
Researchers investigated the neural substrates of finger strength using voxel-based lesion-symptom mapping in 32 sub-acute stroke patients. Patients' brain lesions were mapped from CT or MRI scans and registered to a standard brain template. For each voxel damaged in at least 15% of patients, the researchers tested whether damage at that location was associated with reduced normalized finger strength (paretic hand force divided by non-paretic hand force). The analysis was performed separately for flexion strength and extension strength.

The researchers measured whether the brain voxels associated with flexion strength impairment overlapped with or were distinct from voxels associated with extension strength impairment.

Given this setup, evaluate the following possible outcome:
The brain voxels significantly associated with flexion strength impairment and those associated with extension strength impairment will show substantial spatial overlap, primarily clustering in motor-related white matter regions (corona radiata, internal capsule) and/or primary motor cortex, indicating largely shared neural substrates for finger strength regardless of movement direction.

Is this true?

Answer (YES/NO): NO